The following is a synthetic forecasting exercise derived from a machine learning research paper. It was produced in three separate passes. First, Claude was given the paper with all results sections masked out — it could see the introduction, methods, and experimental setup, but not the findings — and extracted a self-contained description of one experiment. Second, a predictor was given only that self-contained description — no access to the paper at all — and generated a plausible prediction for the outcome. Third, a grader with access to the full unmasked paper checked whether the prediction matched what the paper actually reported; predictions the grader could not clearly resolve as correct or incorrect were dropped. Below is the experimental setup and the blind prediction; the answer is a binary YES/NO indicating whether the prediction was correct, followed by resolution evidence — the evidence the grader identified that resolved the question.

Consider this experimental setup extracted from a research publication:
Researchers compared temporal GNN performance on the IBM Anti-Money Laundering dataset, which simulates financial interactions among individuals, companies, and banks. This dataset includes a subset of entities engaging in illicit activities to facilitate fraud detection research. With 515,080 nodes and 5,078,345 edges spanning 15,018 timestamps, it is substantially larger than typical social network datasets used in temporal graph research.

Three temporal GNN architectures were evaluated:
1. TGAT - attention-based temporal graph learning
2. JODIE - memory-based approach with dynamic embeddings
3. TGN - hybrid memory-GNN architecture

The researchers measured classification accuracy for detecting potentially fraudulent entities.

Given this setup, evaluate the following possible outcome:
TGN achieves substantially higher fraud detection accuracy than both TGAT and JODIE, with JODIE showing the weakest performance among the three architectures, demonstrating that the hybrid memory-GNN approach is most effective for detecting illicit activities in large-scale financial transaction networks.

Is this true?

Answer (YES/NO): NO